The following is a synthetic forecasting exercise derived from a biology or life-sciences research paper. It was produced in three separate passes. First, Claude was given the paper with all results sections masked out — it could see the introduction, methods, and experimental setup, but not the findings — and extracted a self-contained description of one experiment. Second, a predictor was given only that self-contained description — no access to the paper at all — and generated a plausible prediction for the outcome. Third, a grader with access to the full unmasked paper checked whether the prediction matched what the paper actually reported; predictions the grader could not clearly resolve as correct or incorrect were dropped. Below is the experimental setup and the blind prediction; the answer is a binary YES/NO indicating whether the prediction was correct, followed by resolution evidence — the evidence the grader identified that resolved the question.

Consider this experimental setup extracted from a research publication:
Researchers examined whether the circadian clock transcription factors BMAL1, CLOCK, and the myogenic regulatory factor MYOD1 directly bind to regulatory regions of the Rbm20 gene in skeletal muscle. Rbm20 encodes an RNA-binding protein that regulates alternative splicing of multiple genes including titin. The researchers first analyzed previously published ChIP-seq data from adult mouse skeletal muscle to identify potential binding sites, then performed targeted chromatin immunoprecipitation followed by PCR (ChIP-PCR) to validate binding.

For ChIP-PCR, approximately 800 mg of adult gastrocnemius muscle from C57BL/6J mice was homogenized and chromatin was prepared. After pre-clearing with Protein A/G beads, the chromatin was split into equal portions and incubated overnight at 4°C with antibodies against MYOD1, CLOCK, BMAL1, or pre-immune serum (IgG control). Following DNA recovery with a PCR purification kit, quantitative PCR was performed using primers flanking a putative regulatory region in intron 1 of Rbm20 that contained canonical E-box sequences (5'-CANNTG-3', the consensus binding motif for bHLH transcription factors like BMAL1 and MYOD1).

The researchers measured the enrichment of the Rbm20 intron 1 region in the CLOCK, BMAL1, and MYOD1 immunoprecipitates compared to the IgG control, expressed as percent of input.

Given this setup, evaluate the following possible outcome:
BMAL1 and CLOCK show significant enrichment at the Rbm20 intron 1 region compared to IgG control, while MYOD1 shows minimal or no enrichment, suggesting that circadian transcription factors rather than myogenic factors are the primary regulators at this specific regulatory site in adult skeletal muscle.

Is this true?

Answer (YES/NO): NO